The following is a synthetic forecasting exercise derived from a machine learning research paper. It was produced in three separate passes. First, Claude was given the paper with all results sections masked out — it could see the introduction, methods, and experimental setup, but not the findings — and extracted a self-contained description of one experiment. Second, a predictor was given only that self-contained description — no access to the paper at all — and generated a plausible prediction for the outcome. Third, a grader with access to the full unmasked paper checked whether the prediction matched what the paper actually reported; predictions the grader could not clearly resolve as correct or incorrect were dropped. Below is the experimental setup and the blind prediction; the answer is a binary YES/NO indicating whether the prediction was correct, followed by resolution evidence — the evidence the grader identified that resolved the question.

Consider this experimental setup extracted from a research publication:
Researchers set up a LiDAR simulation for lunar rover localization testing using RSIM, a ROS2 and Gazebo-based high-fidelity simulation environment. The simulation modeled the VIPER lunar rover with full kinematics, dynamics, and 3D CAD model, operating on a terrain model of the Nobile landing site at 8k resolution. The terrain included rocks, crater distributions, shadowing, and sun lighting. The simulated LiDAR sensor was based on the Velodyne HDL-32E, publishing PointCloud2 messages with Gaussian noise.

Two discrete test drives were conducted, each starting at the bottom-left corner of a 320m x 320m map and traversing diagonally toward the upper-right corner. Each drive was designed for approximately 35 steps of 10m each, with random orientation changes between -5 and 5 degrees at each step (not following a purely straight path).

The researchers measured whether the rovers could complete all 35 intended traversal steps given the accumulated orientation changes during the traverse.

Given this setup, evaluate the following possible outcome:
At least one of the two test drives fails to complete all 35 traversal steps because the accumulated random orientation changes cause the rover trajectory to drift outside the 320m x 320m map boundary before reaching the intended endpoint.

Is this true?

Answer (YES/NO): YES